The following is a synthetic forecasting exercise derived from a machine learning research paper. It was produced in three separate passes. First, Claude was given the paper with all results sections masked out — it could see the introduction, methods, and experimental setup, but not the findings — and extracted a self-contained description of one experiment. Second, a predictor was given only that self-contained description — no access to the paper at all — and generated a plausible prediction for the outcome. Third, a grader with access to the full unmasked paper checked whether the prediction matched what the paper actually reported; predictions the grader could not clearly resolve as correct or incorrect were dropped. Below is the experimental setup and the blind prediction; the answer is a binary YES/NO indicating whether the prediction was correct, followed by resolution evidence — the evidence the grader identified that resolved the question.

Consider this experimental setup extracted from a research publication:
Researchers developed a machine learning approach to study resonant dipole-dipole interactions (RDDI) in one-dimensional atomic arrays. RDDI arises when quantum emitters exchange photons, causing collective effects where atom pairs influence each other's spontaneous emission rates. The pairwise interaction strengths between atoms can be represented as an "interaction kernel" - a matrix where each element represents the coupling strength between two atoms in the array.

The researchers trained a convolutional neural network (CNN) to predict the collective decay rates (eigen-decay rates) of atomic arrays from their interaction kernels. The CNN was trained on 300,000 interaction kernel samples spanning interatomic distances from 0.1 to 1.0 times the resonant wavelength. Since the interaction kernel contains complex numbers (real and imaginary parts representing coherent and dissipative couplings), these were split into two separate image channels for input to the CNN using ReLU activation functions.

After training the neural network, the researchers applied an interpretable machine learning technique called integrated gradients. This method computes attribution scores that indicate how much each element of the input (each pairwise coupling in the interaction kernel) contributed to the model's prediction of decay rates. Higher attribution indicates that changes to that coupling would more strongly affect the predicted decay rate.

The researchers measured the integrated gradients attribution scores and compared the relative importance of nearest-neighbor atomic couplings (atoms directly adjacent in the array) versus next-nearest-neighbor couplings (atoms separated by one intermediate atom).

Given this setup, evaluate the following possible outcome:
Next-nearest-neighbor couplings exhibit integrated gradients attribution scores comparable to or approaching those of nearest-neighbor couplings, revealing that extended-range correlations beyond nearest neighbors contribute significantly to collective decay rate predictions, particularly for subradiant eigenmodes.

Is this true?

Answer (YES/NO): NO